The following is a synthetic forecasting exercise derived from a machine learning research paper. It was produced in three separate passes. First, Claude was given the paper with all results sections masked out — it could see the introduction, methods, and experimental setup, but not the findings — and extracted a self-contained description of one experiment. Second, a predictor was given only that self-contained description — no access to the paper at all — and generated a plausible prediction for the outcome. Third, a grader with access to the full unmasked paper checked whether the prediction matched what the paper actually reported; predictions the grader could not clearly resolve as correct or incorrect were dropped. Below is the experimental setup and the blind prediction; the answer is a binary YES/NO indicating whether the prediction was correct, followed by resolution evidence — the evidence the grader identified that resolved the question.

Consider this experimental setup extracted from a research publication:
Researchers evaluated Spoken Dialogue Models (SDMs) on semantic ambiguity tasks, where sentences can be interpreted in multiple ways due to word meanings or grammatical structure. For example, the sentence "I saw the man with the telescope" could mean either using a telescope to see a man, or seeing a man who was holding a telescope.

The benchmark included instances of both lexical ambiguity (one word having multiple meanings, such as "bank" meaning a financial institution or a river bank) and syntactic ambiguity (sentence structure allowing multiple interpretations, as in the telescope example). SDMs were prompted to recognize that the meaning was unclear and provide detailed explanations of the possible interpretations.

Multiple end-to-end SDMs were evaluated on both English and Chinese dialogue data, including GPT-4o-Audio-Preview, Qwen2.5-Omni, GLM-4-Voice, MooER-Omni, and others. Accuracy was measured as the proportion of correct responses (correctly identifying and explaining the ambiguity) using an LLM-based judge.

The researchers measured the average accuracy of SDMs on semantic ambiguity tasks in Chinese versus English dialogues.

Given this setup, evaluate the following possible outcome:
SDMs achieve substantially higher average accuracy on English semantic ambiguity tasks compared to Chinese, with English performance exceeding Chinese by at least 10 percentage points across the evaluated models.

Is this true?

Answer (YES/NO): YES